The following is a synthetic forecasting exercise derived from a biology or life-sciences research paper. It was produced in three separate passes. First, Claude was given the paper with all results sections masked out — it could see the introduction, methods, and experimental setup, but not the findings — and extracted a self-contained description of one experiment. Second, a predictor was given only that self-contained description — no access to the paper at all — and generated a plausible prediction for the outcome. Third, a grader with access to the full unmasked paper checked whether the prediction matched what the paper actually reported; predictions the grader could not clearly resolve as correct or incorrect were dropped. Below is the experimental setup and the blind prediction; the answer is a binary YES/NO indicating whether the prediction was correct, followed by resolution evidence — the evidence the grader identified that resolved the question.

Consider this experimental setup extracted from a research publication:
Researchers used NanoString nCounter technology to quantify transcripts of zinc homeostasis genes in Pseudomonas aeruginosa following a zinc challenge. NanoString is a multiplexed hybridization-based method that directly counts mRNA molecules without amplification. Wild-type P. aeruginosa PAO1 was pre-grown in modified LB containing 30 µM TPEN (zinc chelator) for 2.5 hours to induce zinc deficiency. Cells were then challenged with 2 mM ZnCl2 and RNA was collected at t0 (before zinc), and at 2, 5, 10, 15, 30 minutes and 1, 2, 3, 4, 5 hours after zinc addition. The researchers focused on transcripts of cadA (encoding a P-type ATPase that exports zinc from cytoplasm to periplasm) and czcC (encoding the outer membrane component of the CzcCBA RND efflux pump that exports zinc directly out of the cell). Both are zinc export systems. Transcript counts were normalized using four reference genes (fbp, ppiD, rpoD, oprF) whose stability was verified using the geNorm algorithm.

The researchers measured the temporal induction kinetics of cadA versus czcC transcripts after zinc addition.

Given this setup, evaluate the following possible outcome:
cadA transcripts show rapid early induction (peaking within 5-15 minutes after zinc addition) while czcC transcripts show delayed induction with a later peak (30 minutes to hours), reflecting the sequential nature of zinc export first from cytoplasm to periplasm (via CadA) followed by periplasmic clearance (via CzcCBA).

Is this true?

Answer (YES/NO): YES